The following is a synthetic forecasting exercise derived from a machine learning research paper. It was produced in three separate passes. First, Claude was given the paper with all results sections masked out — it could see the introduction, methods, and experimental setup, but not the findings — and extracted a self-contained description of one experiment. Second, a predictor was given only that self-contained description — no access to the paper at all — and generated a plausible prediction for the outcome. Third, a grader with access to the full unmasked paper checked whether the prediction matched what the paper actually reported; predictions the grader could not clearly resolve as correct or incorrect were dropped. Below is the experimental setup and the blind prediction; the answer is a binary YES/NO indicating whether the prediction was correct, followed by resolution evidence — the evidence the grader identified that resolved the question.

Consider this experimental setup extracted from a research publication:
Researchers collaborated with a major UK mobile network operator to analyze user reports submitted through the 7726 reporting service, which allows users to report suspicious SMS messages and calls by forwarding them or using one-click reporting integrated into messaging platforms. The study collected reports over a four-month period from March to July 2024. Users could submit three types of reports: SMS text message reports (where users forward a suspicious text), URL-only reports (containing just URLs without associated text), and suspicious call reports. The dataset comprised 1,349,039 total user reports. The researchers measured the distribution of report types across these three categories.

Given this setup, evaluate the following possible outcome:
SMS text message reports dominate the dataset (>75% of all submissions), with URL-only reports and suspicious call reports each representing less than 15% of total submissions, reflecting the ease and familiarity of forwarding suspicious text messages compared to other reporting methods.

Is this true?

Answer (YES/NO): YES